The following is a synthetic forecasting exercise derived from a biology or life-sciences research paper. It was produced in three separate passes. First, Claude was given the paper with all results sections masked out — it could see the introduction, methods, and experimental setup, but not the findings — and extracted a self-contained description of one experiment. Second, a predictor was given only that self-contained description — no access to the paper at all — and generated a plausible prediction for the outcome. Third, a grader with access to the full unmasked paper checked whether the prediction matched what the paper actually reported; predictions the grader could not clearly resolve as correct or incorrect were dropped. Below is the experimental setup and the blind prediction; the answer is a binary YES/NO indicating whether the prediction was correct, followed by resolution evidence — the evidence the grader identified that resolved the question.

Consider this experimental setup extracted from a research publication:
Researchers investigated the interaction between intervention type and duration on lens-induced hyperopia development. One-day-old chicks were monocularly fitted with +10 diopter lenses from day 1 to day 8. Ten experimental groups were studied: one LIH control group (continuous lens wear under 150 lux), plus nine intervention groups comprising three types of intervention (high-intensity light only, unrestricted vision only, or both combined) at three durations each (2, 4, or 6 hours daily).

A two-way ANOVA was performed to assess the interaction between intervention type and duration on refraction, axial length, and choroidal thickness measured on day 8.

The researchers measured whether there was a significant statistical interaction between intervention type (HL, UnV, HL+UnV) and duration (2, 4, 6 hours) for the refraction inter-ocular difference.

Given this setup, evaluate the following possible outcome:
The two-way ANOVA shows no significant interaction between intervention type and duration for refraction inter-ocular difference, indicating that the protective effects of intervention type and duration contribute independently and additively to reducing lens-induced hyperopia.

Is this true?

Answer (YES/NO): NO